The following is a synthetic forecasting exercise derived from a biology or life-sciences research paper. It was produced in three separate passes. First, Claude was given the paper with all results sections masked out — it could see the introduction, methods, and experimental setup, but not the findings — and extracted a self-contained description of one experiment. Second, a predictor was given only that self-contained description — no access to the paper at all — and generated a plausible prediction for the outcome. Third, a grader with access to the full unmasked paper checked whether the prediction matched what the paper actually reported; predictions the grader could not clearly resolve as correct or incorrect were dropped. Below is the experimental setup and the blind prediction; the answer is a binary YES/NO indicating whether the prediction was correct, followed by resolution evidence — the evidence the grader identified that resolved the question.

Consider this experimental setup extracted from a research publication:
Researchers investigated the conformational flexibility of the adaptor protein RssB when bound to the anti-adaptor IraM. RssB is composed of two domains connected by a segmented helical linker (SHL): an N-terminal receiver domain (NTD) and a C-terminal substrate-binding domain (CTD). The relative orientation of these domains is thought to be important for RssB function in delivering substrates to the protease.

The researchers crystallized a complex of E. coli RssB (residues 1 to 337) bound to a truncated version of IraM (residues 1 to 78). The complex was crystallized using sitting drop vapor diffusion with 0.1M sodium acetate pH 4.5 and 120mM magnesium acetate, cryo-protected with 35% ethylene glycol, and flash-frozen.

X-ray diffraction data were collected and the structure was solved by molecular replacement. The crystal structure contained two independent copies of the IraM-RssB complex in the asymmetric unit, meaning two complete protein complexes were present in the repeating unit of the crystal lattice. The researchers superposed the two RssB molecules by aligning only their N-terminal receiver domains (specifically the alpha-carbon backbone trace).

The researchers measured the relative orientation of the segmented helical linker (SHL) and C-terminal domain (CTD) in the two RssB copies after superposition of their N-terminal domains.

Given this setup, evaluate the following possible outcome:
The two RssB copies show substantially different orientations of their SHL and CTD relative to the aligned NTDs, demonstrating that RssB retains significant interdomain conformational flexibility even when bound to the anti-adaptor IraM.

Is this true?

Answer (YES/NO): NO